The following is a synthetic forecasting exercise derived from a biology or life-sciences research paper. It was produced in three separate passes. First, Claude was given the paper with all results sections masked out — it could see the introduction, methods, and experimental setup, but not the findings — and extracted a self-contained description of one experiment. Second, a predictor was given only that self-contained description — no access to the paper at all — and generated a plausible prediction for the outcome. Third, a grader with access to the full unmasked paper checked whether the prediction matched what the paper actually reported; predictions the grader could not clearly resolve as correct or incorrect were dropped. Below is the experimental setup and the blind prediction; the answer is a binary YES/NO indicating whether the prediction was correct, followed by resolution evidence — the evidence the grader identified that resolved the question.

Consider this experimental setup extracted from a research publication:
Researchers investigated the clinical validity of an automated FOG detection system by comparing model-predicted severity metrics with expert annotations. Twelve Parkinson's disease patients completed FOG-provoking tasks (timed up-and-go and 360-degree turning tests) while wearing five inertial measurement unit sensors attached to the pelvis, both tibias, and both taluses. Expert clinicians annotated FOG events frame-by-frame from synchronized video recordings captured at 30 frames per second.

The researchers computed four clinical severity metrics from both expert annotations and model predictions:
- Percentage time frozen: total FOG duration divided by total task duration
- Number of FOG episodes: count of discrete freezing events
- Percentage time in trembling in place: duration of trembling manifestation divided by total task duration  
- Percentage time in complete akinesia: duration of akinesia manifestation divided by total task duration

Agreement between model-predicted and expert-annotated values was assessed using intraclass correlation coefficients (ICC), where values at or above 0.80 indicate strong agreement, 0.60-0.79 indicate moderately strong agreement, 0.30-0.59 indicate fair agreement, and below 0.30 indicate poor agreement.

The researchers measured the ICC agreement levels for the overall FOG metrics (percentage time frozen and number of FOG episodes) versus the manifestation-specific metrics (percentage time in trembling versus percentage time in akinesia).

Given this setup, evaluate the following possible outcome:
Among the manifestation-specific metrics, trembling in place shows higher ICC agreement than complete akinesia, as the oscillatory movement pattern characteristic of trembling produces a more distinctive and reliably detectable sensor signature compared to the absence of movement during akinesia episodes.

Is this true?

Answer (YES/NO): NO